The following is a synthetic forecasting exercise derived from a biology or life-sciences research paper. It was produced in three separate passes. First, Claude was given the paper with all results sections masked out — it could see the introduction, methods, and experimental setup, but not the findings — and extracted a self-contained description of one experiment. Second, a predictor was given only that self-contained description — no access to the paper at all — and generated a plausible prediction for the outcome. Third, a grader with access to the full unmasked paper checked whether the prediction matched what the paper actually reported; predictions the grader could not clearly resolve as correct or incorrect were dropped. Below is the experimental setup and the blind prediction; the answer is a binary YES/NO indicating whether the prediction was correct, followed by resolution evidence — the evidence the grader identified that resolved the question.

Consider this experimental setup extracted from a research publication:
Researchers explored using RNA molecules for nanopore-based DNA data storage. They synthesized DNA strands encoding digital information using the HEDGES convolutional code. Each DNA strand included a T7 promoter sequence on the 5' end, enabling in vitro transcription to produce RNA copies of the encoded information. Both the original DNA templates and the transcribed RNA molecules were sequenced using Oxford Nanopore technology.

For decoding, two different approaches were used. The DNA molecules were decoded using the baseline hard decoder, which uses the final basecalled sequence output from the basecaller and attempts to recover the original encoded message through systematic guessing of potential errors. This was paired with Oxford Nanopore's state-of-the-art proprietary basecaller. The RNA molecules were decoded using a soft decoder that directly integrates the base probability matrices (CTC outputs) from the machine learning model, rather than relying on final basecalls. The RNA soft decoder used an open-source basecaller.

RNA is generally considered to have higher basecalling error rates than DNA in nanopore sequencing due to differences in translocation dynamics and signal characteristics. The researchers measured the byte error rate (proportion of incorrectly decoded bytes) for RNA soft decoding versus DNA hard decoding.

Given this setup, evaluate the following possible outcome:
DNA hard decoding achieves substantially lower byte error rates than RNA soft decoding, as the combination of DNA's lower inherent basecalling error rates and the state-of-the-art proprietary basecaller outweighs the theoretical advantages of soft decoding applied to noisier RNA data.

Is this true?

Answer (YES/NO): NO